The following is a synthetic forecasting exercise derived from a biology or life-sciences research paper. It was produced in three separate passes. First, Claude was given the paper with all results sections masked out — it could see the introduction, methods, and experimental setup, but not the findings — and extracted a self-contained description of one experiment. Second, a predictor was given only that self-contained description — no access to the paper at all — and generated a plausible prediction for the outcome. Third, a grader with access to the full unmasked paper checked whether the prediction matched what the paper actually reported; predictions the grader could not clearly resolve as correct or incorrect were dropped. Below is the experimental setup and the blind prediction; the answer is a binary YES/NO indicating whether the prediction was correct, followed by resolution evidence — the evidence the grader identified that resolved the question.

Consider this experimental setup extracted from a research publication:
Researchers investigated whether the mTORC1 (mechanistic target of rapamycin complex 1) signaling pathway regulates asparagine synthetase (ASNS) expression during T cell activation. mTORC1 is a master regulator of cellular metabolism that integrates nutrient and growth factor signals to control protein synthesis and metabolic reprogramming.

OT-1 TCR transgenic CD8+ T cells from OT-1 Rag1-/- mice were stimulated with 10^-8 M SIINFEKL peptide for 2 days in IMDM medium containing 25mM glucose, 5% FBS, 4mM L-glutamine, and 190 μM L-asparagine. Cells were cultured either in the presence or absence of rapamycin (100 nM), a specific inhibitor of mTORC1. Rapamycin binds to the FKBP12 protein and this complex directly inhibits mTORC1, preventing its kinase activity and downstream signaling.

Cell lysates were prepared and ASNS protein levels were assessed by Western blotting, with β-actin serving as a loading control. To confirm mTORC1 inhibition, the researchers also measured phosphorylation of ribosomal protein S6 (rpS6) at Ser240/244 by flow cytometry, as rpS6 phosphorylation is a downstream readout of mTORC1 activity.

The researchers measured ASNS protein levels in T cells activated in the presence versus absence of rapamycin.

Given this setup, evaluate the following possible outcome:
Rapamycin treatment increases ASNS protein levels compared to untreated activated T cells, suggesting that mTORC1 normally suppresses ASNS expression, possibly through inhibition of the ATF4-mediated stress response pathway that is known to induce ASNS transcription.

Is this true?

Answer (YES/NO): NO